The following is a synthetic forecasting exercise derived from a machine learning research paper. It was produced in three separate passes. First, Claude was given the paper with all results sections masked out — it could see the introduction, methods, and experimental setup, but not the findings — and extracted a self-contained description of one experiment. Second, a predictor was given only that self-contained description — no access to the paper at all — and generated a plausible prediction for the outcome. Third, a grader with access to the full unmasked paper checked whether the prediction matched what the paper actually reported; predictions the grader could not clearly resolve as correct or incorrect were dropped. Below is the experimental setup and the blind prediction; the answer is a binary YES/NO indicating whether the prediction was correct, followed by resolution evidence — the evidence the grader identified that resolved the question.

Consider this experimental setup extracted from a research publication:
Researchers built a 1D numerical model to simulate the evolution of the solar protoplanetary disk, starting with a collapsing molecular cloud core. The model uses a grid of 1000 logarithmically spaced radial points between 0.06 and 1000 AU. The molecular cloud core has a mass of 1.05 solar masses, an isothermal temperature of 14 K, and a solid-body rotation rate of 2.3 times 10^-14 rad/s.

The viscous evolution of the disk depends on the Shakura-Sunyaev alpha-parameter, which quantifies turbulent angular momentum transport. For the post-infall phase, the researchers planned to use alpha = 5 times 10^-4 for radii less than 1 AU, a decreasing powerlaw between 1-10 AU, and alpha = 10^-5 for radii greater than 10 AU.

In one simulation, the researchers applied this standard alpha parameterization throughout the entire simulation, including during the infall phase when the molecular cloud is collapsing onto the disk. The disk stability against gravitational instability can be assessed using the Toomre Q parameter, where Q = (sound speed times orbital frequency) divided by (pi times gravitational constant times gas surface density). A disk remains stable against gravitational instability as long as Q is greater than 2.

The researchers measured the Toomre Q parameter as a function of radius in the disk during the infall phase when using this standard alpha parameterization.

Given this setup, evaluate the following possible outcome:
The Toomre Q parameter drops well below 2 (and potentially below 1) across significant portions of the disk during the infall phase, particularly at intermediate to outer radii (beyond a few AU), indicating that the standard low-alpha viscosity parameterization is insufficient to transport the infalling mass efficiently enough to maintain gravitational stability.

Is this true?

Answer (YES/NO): YES